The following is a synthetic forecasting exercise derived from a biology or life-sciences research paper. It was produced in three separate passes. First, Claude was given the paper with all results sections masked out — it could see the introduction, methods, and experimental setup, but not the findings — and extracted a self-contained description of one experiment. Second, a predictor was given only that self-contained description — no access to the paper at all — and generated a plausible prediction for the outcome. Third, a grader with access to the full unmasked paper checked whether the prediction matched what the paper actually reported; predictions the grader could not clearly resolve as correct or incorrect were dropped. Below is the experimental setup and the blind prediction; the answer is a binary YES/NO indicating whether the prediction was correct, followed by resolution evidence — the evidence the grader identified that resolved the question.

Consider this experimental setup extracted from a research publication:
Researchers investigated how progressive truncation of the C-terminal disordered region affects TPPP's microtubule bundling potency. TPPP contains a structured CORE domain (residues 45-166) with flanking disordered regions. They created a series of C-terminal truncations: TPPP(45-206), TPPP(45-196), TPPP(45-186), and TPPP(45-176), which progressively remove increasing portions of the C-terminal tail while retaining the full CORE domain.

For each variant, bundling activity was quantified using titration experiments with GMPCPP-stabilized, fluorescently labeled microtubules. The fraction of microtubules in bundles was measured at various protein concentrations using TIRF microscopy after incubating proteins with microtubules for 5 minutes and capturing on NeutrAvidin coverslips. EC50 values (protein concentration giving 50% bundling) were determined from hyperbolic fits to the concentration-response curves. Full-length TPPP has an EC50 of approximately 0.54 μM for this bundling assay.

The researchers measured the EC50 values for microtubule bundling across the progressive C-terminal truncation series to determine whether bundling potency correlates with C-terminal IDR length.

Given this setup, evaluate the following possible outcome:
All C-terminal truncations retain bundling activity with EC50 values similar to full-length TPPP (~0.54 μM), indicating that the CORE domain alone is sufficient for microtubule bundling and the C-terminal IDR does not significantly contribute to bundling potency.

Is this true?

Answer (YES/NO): NO